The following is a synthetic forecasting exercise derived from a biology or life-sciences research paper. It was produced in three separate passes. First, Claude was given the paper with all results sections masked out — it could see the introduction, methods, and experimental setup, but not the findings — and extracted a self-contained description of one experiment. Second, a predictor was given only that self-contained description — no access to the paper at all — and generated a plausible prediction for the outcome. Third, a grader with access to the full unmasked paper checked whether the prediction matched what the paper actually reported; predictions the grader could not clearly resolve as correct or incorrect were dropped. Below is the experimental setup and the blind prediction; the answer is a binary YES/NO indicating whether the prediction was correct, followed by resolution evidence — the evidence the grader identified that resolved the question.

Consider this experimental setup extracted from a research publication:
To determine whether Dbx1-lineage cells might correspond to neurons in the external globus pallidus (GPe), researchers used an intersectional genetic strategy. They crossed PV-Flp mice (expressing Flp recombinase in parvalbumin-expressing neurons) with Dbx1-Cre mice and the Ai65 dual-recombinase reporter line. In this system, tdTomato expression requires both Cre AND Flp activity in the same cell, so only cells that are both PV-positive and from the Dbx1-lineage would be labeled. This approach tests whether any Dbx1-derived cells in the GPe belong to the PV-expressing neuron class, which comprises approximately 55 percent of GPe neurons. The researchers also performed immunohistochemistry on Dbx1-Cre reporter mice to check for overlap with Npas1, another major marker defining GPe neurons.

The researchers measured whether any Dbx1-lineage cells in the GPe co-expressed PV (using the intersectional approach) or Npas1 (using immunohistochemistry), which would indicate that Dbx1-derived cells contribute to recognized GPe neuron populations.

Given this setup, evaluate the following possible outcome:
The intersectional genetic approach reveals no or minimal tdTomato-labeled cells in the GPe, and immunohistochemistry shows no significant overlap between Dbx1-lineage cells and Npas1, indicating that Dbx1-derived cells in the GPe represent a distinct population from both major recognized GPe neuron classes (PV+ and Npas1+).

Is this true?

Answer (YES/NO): NO